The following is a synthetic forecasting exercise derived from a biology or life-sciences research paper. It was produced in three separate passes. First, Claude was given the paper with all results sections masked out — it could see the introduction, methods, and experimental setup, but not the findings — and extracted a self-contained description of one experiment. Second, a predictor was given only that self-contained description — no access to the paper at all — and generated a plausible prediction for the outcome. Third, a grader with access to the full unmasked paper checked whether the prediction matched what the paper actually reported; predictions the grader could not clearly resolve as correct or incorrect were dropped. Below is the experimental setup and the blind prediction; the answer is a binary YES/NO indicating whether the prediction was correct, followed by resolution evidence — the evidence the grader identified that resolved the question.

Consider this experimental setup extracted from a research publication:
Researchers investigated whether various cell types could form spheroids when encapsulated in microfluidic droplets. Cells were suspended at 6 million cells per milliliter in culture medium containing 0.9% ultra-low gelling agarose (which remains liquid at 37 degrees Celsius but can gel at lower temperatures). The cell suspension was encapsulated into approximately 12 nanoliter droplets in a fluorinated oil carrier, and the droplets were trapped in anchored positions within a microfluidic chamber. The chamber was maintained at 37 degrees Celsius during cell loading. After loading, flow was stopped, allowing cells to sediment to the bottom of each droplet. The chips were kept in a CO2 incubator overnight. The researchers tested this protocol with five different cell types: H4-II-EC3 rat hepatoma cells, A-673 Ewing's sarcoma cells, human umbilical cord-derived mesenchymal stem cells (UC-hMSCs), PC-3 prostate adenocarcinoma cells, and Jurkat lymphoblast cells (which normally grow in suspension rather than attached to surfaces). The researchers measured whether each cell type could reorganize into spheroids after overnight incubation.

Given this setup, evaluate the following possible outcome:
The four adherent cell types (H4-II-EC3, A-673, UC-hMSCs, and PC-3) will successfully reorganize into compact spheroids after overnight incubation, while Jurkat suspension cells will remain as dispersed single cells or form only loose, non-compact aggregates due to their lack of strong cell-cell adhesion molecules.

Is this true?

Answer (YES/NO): YES